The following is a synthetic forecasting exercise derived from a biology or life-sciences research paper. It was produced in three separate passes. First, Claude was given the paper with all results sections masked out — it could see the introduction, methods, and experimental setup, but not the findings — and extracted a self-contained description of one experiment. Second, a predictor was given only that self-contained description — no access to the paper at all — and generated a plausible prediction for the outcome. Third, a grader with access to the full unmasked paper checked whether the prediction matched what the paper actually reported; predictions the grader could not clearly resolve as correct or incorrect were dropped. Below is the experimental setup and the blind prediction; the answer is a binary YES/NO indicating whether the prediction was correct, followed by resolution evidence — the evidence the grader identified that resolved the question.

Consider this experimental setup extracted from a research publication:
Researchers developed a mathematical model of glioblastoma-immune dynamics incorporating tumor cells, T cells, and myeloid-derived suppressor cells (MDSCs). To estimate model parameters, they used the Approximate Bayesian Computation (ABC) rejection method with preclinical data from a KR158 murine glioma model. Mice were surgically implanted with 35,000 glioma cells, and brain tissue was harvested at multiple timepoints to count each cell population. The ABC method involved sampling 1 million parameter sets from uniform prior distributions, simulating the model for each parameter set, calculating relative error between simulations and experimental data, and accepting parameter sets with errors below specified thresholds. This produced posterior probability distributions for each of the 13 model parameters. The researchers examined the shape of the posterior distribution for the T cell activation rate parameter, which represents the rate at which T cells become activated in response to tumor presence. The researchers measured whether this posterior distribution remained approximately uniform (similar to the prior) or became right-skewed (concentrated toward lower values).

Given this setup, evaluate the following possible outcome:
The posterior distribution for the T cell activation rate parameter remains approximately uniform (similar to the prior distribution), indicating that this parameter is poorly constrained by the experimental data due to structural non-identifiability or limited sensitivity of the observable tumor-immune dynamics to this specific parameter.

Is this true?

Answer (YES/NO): YES